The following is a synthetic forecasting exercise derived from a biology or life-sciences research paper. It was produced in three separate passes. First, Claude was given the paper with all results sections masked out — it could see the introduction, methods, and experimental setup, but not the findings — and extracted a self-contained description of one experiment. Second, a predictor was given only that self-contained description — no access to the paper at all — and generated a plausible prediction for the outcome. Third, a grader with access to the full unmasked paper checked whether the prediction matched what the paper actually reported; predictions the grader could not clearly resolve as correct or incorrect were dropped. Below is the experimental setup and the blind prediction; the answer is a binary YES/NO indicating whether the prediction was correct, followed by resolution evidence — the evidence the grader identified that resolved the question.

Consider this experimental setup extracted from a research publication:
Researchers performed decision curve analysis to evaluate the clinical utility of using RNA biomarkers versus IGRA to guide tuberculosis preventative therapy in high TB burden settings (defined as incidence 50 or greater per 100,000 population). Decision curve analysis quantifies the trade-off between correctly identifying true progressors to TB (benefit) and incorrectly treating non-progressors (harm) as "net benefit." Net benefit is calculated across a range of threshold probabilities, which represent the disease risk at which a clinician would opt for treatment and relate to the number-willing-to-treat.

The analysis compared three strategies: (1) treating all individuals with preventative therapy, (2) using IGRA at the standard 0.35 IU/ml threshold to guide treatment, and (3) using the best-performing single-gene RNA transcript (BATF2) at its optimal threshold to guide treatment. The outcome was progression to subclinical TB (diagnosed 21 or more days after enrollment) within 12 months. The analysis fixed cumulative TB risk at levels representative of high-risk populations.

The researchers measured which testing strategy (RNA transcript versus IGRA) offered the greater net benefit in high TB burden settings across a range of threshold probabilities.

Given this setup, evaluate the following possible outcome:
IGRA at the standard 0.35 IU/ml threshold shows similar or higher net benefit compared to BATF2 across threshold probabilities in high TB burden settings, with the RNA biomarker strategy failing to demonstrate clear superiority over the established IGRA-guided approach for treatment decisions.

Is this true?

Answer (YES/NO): NO